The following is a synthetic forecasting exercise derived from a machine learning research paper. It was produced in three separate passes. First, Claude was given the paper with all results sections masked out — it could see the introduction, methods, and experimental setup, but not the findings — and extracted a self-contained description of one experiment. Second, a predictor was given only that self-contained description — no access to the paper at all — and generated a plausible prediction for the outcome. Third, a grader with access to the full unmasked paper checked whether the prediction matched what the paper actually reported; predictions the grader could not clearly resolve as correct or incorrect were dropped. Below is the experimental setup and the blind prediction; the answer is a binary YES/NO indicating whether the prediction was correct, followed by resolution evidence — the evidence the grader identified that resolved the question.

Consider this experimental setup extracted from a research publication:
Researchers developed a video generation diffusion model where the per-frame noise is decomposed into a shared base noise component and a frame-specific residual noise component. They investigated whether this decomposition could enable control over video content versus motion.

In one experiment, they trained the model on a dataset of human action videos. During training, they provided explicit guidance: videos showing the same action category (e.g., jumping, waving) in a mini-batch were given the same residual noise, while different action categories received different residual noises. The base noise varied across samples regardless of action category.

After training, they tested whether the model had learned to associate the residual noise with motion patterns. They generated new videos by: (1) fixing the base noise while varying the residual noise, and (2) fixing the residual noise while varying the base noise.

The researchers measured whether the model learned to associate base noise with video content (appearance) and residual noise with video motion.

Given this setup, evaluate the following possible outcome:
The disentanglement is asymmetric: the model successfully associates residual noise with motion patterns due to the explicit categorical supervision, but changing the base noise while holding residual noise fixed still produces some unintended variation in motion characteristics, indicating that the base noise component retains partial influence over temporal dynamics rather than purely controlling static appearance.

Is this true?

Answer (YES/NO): NO